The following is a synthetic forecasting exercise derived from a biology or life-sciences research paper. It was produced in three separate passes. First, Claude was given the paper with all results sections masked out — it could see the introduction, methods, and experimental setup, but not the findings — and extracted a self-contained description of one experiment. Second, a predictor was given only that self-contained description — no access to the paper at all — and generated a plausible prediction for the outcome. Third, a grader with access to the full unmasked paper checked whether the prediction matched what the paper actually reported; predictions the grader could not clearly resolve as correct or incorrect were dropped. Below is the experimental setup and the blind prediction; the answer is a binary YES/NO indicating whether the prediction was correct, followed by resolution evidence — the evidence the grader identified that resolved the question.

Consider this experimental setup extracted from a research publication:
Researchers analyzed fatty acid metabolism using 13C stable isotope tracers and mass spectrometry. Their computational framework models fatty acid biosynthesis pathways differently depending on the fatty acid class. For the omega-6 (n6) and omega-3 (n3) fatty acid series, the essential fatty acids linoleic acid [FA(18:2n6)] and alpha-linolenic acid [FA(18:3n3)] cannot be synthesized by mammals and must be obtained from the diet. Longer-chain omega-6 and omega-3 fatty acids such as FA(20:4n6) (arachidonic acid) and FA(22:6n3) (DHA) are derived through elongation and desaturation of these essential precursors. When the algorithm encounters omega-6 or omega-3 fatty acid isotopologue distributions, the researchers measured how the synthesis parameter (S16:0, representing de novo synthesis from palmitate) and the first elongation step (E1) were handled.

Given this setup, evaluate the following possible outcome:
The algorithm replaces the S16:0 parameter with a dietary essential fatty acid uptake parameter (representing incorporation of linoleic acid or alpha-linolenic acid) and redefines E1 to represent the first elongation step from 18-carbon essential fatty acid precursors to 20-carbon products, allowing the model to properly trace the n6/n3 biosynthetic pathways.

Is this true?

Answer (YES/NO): NO